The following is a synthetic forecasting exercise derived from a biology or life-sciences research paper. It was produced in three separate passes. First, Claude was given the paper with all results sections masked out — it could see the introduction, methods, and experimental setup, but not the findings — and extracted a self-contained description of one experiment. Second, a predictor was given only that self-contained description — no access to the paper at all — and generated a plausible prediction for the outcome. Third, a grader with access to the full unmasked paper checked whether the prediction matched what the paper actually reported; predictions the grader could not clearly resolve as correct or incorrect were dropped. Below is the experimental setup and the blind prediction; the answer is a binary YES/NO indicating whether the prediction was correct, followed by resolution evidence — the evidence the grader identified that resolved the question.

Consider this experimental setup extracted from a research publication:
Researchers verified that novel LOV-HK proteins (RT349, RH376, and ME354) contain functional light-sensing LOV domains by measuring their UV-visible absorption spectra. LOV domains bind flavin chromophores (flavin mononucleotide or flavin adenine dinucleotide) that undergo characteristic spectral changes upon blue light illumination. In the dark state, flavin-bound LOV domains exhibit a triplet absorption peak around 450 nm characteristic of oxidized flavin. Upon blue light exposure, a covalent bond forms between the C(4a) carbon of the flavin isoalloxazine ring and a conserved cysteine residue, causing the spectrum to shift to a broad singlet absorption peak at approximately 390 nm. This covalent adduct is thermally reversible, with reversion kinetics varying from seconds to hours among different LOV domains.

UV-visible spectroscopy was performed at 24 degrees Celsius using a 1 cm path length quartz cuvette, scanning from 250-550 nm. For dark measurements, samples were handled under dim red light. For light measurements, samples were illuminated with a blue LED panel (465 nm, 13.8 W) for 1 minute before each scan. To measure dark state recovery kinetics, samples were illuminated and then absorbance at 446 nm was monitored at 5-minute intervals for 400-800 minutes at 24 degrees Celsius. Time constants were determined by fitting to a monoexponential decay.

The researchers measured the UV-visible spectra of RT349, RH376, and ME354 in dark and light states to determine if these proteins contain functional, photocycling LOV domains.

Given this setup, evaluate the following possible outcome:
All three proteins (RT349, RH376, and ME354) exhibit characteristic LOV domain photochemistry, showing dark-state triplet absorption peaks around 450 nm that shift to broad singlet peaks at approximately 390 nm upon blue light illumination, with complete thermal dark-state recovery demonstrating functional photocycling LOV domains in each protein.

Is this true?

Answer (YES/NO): YES